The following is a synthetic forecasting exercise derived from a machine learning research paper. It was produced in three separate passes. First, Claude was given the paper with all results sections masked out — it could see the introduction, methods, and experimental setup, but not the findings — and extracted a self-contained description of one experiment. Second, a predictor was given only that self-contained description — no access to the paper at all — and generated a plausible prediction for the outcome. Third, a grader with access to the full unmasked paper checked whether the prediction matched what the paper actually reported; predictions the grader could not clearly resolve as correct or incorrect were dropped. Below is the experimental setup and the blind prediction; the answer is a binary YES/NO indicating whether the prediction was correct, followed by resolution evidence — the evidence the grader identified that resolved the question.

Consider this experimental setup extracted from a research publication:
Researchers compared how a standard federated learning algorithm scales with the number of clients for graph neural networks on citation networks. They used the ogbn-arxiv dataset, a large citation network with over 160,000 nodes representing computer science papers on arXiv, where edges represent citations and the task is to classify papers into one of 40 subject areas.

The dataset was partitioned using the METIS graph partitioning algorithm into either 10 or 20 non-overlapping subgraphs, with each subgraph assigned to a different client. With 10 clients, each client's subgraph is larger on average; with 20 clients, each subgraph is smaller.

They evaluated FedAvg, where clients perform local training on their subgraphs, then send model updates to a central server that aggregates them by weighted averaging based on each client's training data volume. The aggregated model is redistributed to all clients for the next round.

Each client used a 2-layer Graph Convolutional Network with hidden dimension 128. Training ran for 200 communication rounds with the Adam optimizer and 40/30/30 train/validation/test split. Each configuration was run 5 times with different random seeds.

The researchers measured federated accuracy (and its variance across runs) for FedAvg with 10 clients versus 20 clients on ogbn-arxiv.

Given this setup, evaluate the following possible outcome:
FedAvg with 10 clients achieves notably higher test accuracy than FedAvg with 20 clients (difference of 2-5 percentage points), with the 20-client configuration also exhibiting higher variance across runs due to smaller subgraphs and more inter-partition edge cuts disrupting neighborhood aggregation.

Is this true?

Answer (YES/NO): NO